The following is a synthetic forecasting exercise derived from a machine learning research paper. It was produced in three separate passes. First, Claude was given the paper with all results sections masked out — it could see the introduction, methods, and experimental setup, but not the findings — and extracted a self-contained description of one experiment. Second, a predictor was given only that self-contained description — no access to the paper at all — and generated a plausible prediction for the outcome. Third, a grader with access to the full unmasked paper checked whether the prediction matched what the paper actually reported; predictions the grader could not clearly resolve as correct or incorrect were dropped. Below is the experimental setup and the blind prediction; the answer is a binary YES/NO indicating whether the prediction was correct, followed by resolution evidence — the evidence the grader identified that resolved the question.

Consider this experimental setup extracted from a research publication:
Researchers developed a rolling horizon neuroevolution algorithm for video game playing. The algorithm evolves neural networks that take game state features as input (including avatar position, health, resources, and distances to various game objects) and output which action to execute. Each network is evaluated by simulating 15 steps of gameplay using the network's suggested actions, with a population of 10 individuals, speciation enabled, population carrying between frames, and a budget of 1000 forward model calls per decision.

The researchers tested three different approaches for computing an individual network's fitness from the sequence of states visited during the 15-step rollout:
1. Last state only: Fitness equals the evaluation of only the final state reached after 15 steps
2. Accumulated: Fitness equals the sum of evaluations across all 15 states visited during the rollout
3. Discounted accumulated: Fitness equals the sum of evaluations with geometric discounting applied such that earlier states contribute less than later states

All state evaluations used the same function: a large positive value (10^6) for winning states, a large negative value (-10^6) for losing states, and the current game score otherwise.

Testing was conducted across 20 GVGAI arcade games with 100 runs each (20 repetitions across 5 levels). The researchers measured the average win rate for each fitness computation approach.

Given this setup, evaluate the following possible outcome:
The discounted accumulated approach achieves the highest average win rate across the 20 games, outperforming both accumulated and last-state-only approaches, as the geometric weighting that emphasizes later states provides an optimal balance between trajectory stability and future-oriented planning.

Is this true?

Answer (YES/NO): NO